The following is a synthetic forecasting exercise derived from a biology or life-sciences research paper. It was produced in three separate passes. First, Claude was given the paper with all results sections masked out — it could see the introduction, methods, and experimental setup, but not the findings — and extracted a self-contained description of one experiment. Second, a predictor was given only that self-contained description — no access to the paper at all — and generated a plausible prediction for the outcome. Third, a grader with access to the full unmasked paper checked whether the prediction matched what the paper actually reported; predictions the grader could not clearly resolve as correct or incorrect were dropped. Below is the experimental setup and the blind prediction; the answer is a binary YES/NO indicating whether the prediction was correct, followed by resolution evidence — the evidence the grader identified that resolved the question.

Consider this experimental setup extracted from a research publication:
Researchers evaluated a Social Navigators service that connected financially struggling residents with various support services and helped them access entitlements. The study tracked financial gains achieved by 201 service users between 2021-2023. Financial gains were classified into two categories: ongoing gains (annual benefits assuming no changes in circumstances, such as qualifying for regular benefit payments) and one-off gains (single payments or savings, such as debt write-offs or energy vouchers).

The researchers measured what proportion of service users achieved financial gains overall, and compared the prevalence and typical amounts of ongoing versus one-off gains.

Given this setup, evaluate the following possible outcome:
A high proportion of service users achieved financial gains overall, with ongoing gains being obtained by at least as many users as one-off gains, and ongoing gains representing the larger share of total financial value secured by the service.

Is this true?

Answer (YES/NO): NO